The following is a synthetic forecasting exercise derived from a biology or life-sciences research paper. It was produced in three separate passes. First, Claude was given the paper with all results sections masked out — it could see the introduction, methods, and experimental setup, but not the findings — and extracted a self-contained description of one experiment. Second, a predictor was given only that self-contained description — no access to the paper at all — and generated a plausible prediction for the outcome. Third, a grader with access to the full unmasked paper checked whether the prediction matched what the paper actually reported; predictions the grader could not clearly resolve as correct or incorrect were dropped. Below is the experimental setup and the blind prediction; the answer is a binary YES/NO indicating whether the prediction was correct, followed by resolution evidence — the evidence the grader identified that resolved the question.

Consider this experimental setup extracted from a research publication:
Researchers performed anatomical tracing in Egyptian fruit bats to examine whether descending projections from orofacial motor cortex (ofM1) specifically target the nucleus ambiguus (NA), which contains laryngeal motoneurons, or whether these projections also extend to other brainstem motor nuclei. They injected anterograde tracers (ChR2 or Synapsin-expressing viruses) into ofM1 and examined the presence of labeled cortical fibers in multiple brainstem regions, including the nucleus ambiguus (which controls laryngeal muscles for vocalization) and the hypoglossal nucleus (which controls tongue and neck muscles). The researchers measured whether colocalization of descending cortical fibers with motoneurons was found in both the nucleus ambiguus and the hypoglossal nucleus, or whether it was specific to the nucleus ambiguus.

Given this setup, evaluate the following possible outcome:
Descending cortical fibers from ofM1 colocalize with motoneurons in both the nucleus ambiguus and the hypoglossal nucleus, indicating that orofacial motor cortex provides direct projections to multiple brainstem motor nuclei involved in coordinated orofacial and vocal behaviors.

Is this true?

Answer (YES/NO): NO